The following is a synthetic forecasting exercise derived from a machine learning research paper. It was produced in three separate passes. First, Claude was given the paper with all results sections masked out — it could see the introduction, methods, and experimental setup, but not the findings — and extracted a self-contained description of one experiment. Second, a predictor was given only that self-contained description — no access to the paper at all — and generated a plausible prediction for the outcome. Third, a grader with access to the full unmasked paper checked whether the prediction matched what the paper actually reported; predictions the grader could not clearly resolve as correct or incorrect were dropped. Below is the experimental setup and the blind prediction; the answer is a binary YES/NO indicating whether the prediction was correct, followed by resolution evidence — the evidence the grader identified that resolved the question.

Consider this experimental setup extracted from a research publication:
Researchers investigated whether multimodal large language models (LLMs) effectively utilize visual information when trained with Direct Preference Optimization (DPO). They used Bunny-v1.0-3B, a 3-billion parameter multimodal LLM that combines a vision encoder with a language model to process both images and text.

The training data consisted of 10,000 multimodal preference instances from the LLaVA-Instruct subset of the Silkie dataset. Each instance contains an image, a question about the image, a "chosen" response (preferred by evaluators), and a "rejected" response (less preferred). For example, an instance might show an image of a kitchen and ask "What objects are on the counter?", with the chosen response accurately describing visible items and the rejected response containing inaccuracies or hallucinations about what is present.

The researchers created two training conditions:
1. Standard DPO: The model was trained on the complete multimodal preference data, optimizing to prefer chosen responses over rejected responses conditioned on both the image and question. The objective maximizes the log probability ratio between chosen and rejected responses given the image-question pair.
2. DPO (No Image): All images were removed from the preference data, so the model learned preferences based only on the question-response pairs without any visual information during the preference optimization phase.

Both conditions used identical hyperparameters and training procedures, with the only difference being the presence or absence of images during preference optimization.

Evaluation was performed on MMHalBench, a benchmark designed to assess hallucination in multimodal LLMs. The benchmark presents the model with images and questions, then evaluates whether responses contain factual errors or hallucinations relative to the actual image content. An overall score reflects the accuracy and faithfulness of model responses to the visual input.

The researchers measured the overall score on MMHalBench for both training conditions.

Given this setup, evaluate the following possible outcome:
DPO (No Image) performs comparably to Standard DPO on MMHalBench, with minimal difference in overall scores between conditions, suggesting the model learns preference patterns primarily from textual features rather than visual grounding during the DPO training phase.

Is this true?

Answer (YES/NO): YES